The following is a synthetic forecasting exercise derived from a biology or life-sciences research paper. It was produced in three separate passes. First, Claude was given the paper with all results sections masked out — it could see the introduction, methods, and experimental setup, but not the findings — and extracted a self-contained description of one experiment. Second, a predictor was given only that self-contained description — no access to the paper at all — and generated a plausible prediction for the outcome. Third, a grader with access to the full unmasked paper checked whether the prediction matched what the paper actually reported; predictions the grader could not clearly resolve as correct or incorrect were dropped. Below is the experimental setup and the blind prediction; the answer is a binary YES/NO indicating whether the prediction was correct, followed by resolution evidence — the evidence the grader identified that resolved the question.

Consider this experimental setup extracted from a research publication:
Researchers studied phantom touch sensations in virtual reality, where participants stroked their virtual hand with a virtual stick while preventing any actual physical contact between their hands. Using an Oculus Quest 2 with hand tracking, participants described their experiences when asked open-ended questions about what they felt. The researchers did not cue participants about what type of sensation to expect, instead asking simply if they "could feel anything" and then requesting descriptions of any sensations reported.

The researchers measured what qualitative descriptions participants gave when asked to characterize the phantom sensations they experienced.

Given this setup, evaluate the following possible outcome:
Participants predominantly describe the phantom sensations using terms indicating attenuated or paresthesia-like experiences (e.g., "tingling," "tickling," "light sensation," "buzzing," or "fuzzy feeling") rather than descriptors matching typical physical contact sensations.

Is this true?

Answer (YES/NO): YES